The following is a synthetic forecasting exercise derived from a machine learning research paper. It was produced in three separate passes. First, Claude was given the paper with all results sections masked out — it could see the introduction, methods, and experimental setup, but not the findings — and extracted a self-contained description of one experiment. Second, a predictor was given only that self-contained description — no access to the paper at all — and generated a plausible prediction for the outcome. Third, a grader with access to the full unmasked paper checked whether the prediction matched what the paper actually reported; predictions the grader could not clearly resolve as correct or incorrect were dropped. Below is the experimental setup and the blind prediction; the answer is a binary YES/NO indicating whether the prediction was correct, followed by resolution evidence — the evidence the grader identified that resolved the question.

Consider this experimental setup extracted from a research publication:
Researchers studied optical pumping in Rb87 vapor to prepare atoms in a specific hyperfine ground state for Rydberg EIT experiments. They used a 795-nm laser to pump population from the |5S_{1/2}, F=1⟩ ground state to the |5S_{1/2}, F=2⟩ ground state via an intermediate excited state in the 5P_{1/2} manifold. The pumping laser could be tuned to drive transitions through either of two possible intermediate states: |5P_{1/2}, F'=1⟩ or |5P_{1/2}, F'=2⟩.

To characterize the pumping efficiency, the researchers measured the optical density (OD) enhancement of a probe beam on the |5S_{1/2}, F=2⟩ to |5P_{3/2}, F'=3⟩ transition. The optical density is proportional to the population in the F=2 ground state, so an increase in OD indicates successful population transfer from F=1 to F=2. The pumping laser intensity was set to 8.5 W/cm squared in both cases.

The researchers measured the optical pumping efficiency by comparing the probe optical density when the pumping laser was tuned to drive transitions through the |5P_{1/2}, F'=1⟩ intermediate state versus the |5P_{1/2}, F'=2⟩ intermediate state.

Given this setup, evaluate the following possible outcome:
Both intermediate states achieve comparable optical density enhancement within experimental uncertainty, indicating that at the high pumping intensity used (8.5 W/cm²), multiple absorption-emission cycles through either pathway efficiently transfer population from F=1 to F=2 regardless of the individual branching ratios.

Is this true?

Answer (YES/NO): NO